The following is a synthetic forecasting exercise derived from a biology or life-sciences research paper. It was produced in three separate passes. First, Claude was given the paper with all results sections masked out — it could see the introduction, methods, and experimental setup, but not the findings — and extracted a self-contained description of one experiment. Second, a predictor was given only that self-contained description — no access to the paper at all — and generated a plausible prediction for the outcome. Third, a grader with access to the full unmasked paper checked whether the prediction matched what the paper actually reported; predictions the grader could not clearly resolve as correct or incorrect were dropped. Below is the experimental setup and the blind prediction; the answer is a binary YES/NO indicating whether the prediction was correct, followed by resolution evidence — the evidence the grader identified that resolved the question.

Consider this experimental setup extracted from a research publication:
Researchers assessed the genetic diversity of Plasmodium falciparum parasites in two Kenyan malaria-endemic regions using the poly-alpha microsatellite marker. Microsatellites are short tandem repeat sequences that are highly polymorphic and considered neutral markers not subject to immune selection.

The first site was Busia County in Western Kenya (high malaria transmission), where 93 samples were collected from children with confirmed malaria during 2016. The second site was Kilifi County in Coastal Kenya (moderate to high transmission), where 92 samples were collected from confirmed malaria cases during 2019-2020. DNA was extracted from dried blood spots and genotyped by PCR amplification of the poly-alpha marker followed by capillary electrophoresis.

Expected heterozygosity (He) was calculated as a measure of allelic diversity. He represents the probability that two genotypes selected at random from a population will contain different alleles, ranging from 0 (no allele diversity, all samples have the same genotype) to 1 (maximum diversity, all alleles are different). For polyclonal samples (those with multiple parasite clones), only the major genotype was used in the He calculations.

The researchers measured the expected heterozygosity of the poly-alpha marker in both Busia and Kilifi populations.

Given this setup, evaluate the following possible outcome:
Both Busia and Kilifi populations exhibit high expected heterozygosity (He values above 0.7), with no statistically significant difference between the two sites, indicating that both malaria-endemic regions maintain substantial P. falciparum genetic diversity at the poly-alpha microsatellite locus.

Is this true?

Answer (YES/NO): YES